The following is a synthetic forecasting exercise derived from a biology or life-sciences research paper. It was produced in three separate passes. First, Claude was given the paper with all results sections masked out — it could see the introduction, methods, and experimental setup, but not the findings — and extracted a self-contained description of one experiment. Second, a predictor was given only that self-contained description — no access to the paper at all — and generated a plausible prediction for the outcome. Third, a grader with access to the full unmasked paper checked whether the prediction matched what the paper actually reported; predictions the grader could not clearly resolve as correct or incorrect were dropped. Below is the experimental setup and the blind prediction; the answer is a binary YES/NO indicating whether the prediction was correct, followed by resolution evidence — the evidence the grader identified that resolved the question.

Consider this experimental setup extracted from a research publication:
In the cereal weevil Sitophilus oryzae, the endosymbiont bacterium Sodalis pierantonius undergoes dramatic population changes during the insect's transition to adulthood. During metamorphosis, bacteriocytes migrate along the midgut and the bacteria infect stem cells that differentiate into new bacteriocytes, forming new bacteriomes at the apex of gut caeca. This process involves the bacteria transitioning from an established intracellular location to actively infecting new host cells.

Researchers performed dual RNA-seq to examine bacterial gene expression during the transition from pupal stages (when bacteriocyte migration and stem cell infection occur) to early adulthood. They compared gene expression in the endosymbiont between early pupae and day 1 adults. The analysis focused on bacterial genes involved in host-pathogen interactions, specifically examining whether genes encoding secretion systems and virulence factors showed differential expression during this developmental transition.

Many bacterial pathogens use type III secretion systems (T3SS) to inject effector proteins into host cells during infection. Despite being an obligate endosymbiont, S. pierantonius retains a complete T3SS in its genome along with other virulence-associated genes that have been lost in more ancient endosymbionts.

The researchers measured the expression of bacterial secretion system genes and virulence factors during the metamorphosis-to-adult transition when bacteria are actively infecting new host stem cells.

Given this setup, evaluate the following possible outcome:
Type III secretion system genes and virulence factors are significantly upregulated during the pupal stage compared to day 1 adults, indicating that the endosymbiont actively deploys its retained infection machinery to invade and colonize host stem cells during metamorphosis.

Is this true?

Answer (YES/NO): YES